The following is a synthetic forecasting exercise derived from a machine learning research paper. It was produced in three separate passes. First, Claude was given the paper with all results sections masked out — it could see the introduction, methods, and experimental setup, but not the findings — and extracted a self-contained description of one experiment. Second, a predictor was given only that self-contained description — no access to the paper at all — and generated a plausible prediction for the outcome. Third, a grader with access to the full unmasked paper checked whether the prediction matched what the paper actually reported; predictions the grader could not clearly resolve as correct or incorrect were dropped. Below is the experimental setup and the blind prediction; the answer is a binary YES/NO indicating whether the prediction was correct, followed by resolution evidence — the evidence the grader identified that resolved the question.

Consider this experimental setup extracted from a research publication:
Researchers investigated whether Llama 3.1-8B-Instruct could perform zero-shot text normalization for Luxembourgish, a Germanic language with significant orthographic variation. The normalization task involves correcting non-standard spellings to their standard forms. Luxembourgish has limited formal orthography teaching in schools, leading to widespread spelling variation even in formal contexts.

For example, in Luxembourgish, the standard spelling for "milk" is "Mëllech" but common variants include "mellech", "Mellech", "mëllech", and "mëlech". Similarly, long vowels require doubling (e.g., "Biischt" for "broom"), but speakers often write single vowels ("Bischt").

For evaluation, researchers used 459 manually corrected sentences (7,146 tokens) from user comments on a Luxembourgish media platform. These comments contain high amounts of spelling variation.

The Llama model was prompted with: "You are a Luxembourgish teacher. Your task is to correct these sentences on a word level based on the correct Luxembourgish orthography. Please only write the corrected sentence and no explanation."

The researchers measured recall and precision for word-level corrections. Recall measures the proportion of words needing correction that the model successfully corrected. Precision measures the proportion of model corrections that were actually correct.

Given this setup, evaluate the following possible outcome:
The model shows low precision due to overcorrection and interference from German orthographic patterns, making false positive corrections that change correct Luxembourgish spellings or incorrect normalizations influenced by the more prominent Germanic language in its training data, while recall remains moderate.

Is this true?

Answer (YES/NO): NO